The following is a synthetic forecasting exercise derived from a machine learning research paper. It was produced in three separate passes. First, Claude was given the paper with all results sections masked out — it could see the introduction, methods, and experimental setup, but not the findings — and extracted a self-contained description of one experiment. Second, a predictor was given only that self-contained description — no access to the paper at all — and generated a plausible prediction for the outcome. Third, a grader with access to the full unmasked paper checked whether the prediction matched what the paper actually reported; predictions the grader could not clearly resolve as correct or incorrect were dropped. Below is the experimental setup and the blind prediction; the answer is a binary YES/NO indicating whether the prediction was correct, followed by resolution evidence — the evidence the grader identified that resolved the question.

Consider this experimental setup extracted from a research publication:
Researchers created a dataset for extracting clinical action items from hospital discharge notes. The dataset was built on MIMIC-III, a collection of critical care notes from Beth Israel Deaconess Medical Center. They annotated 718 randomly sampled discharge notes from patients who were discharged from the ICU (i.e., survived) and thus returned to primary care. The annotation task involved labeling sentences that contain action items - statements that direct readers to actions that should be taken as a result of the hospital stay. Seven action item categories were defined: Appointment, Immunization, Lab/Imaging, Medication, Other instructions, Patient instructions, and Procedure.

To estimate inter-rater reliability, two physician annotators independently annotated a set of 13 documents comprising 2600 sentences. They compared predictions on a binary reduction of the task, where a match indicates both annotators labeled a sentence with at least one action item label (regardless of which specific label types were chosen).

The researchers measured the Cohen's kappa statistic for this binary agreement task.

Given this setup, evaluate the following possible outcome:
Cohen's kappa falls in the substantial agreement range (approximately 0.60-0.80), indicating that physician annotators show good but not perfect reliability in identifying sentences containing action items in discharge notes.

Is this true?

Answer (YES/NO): NO